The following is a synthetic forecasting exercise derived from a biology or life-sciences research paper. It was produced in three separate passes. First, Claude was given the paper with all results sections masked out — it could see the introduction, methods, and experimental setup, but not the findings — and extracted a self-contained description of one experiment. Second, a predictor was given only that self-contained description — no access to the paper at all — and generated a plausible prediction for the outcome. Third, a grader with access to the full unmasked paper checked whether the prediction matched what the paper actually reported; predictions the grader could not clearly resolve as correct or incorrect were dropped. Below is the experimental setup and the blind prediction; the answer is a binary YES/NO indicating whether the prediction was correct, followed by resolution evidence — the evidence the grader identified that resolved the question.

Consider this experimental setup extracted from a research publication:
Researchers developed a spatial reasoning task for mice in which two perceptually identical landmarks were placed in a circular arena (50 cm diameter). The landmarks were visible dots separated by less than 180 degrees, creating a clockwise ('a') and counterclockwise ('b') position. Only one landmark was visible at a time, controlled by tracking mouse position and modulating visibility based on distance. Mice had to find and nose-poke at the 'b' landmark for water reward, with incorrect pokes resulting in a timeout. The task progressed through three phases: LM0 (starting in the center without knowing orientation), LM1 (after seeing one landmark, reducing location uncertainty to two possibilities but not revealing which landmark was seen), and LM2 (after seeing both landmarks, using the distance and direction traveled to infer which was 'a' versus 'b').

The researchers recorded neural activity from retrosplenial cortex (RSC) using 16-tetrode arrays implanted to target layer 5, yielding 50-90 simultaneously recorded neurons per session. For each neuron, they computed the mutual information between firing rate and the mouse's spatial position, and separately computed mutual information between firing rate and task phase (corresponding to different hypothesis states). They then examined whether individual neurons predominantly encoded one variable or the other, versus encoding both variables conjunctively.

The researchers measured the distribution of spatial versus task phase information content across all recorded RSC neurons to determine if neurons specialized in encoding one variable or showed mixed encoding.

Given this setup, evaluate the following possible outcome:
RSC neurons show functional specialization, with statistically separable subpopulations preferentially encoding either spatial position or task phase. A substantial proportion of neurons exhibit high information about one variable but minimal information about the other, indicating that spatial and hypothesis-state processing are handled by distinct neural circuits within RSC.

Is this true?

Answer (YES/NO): NO